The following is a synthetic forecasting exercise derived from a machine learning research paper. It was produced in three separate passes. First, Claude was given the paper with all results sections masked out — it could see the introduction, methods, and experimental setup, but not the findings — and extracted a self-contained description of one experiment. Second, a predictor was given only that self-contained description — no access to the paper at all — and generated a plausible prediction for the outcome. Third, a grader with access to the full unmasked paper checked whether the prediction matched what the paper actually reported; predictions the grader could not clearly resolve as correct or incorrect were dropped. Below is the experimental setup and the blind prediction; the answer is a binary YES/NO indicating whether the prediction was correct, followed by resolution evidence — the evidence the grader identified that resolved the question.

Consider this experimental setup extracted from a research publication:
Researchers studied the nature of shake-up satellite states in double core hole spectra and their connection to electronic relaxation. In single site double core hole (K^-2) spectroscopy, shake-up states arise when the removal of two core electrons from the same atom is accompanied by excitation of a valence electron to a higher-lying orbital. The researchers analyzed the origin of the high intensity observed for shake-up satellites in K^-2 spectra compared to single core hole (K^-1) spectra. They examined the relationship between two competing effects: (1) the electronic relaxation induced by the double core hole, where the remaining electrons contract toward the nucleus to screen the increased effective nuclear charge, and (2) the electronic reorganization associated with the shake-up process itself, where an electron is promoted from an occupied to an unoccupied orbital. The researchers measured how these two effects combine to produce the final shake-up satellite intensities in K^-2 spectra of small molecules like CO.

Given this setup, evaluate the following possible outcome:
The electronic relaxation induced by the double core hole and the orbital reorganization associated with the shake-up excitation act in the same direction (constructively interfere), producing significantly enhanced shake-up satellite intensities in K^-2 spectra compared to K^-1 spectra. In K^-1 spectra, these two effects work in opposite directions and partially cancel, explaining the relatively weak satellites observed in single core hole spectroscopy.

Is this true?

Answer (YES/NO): NO